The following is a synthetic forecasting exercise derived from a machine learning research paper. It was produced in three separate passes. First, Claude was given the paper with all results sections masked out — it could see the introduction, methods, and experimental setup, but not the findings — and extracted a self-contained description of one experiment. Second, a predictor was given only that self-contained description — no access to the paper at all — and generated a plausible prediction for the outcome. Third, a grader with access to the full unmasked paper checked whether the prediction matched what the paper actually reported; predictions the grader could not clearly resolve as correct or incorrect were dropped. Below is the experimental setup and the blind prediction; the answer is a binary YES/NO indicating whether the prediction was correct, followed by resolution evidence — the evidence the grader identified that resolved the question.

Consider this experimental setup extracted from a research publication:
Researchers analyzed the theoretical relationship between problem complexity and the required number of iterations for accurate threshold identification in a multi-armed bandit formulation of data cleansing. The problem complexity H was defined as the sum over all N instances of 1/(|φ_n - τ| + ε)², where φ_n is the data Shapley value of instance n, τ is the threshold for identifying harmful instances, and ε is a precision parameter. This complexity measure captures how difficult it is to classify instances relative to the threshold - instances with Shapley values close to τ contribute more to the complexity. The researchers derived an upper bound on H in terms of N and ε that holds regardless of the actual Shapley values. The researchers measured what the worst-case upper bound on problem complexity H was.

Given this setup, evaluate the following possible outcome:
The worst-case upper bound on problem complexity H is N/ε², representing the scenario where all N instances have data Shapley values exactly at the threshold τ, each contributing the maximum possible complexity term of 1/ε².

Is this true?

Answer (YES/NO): YES